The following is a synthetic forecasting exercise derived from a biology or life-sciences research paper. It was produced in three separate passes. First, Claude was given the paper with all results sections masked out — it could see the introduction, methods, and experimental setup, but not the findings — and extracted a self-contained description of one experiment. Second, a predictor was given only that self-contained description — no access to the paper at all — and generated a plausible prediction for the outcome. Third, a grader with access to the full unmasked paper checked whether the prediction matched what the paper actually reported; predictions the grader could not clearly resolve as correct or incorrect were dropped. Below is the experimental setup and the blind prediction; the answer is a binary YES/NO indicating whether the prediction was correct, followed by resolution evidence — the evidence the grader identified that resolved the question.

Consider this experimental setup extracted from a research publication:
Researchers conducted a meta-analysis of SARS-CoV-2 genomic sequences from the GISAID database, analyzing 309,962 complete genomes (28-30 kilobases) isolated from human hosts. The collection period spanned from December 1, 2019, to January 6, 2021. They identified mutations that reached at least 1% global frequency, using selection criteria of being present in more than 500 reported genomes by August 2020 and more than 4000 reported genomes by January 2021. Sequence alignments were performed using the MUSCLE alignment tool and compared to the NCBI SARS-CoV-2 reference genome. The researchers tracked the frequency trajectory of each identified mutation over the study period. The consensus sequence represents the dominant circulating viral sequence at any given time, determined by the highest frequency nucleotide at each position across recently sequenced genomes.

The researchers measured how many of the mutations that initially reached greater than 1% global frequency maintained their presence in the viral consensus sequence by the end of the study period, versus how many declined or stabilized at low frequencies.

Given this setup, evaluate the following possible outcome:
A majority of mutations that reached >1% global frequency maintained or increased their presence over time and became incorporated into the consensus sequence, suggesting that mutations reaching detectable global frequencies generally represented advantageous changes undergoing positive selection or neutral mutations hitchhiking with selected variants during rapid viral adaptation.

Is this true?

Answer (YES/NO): NO